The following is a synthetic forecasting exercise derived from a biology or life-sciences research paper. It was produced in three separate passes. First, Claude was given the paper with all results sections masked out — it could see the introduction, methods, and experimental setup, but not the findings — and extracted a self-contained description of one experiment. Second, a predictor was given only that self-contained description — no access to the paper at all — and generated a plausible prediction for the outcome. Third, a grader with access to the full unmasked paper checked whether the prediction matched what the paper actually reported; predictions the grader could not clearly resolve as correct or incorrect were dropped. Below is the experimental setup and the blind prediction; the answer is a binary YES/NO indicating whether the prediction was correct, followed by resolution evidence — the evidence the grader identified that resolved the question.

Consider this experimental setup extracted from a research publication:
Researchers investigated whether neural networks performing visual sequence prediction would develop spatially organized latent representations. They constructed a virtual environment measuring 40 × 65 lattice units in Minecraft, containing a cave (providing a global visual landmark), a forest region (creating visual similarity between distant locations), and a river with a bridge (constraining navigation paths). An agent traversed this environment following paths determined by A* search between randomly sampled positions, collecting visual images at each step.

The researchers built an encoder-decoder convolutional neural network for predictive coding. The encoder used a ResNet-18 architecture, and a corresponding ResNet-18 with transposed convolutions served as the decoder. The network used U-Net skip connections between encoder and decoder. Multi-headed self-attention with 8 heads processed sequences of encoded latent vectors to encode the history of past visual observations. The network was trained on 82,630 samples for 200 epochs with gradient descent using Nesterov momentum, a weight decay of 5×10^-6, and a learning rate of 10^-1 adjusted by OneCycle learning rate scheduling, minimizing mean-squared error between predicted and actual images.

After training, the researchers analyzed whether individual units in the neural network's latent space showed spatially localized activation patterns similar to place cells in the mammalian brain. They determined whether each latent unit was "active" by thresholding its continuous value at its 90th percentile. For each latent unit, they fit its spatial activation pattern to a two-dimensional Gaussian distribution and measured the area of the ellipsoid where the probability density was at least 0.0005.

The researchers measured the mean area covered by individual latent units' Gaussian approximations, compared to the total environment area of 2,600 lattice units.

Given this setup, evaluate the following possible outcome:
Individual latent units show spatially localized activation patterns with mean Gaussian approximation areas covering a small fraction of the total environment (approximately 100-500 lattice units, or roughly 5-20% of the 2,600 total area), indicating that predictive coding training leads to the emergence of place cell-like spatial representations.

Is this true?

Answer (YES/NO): YES